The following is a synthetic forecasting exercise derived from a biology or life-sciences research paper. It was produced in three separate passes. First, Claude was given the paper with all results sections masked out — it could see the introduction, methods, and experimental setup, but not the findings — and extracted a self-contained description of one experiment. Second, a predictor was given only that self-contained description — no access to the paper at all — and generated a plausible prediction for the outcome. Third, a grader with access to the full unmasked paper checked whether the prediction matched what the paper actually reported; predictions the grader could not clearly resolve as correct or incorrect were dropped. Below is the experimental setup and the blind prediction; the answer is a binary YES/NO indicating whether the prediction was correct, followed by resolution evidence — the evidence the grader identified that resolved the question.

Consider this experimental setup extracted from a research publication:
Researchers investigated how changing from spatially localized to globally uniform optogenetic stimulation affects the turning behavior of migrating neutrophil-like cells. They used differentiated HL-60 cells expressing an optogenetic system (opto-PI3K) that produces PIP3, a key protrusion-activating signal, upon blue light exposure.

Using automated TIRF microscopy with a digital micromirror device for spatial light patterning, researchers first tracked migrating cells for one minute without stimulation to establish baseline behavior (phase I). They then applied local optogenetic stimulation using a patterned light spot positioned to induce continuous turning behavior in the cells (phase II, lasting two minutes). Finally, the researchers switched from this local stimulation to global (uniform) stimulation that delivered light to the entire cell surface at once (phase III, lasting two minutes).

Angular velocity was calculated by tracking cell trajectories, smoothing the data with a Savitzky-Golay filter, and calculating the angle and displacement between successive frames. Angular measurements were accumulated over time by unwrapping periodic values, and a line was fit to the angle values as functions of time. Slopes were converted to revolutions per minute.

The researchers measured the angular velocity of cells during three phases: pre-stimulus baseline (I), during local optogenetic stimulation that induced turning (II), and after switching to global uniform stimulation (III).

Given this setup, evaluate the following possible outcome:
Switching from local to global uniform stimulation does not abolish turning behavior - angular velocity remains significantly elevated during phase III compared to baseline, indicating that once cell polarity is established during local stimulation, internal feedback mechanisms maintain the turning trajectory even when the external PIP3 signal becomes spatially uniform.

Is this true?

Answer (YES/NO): NO